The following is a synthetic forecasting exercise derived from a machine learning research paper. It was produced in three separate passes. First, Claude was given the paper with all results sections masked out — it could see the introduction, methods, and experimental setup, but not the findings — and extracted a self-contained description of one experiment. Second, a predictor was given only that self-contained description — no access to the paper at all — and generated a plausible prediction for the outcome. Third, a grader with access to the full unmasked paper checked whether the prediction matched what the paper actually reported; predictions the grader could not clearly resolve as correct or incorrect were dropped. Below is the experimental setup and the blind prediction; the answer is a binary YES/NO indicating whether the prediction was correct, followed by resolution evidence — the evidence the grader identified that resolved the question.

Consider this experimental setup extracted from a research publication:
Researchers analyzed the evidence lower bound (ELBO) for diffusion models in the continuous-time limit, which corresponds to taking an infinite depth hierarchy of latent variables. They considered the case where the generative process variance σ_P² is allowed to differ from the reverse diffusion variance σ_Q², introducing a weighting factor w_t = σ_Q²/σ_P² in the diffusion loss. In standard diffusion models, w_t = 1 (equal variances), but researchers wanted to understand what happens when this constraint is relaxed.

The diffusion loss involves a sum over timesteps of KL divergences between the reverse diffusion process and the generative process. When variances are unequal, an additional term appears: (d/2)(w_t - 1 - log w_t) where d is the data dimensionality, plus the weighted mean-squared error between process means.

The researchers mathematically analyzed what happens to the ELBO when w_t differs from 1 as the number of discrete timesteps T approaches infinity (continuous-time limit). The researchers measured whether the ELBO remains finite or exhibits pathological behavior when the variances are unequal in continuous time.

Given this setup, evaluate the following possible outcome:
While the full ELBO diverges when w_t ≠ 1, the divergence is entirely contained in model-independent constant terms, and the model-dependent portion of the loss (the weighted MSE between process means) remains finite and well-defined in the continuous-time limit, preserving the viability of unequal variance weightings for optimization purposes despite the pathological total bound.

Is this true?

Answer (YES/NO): NO